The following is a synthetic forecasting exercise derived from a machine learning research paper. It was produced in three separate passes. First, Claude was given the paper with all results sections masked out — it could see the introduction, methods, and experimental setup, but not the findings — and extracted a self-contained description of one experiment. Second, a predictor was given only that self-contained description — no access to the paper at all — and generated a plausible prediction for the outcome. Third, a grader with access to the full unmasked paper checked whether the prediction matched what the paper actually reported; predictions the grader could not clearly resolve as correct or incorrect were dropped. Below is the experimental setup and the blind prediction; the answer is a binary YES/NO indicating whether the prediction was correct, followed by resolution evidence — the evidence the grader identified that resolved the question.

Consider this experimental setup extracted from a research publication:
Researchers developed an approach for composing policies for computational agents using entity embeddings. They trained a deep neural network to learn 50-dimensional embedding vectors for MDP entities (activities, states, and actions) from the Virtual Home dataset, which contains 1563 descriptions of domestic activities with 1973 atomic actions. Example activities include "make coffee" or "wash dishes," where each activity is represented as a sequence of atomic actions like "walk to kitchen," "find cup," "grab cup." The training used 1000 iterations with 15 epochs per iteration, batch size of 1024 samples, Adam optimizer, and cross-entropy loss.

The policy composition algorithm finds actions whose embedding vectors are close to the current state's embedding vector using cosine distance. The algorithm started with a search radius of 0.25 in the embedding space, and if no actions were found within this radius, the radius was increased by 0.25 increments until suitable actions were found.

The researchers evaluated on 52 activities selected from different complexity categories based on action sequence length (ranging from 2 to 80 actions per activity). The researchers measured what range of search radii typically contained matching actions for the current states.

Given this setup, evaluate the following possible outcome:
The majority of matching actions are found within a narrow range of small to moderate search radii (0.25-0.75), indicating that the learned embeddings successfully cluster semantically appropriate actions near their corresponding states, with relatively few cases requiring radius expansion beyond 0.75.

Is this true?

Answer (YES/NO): NO